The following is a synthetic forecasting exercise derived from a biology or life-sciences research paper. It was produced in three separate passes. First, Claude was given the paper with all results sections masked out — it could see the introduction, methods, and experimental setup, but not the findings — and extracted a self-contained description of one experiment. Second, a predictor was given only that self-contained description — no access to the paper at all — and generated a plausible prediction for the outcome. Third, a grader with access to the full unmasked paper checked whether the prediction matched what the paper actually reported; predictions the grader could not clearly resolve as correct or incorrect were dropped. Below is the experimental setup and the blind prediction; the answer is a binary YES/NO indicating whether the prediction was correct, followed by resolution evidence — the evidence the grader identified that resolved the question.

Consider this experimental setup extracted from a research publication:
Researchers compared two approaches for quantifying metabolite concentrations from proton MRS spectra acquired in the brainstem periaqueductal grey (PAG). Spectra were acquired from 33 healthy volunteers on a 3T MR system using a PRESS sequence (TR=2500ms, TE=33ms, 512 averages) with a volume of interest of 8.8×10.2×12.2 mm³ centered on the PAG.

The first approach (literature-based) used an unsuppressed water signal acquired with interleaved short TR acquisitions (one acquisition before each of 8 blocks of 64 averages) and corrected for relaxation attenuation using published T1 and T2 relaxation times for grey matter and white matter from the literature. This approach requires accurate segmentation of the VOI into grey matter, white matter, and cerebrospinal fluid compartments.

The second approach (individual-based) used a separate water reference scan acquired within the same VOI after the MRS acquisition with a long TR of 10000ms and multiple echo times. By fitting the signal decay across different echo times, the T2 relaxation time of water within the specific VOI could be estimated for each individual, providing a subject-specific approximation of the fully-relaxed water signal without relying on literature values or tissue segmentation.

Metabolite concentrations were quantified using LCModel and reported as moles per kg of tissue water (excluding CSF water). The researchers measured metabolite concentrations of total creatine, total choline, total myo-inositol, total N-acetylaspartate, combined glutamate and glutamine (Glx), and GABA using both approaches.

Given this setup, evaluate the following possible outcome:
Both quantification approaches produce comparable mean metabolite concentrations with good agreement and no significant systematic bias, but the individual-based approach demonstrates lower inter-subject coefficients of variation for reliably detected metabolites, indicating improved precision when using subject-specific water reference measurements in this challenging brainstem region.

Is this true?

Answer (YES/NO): NO